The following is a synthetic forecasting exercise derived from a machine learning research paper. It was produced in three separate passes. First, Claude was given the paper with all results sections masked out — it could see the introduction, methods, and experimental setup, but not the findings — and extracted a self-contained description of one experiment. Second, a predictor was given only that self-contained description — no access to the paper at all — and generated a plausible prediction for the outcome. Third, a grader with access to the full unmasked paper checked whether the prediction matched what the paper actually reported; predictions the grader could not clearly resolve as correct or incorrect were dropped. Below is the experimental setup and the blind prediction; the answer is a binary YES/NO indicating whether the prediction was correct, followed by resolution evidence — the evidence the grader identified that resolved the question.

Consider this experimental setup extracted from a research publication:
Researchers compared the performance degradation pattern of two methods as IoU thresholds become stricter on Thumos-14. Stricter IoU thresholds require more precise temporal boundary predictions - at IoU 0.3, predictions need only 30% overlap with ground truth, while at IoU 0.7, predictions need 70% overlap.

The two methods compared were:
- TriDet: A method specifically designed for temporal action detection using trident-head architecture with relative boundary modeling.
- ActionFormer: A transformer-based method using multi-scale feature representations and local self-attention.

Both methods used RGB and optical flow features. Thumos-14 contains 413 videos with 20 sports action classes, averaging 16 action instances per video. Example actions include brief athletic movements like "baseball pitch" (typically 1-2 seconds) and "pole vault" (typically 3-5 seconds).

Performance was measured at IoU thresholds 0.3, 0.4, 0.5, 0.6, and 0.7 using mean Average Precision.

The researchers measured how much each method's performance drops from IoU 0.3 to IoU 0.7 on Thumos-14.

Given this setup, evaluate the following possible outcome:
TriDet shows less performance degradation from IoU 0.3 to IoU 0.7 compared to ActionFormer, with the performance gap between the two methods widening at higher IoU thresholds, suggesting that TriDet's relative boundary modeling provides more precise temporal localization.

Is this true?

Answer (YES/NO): YES